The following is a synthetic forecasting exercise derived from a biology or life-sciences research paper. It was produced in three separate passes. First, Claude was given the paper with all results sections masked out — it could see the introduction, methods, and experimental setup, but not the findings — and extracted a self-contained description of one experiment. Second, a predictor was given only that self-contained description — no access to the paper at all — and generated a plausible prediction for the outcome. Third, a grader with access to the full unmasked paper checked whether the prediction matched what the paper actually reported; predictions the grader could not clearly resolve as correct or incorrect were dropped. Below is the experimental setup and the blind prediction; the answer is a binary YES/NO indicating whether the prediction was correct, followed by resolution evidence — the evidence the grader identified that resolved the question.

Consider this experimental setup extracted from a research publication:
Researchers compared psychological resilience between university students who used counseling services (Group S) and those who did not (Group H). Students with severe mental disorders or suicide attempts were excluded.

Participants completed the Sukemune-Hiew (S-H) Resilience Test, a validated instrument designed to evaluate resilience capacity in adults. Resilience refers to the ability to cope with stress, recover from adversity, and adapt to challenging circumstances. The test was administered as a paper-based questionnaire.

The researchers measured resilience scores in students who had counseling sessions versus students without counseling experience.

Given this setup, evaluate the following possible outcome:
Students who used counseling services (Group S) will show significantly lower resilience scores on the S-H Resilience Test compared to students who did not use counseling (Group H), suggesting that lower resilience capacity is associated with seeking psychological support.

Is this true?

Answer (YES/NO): YES